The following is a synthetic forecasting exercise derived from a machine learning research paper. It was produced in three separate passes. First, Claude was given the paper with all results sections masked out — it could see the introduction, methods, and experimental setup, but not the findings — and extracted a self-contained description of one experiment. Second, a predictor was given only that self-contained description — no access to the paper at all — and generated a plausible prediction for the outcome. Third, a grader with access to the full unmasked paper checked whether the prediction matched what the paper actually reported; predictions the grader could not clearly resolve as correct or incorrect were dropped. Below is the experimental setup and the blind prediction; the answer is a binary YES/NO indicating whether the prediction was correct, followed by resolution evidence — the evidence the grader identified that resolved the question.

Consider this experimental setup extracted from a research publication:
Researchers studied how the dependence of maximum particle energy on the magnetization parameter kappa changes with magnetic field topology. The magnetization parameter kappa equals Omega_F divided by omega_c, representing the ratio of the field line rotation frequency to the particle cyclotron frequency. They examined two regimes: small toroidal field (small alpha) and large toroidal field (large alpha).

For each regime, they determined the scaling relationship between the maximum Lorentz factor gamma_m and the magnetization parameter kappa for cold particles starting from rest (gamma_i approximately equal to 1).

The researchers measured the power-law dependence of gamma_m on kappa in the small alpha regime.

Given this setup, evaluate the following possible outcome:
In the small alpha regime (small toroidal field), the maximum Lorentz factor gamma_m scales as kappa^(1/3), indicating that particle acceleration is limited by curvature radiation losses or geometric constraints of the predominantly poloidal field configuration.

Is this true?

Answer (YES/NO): NO